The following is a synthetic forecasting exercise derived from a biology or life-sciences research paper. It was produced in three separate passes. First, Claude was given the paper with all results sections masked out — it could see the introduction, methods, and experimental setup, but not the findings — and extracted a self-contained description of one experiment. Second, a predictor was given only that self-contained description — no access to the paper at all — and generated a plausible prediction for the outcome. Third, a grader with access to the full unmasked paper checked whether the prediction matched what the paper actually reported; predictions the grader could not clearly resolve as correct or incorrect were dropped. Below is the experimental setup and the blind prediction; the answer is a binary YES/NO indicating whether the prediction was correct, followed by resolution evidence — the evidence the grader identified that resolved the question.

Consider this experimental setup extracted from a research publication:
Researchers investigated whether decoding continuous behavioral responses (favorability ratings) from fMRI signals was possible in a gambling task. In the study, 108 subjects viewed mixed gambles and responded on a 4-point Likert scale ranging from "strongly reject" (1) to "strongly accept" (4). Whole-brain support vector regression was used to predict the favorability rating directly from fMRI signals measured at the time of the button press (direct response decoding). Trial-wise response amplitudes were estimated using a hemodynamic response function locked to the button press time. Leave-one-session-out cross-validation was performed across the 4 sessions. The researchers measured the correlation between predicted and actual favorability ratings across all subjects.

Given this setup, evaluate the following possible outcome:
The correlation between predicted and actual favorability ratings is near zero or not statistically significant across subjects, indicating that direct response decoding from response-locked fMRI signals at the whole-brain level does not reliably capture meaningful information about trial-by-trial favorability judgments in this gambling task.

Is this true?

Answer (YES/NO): NO